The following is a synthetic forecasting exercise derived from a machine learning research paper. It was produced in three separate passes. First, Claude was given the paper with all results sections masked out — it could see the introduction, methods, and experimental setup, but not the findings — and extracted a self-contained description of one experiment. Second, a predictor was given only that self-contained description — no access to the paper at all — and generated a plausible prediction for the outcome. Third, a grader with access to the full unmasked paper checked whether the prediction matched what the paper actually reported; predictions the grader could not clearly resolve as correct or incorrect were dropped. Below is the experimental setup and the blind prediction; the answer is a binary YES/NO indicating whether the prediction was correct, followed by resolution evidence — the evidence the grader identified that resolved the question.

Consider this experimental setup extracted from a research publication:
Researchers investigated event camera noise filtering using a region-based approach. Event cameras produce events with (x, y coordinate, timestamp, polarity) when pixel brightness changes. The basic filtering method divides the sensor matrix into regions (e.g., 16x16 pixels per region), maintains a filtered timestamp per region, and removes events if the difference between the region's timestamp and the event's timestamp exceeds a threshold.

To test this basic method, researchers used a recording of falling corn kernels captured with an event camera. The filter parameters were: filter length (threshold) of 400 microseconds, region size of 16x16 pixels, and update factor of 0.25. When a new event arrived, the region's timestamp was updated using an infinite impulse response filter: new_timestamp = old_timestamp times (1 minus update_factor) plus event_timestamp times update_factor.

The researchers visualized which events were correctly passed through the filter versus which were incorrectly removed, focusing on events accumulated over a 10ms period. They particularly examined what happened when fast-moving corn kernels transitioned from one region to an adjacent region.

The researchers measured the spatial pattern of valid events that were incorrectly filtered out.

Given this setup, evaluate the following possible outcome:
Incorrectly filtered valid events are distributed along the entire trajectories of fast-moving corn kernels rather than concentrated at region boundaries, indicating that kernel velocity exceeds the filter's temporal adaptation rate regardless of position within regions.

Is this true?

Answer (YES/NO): NO